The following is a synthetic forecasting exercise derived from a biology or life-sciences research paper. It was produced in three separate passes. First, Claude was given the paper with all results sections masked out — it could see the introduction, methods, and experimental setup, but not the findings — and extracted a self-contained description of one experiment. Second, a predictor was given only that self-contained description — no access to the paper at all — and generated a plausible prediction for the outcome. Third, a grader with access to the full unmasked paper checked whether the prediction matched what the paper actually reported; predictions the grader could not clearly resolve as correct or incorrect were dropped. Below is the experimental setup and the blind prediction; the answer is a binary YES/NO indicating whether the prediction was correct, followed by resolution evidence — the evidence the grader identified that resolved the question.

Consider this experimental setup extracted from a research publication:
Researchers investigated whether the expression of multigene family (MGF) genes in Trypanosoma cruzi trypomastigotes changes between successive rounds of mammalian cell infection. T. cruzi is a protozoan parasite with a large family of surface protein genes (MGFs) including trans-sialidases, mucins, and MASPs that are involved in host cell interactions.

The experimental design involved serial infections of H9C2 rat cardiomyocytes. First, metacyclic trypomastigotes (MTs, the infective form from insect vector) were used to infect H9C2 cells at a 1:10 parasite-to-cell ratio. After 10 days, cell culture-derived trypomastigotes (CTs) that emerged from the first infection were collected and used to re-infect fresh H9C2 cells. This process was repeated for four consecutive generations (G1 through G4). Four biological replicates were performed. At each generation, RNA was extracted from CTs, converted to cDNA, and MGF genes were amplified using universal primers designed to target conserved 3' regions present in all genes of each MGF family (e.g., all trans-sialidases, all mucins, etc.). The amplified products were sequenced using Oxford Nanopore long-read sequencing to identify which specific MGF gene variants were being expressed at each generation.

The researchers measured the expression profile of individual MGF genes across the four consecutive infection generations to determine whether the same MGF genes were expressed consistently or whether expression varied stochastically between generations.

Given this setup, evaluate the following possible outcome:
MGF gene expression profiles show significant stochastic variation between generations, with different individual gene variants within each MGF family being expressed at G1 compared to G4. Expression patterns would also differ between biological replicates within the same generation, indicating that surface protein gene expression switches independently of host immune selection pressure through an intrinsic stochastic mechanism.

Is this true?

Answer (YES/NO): YES